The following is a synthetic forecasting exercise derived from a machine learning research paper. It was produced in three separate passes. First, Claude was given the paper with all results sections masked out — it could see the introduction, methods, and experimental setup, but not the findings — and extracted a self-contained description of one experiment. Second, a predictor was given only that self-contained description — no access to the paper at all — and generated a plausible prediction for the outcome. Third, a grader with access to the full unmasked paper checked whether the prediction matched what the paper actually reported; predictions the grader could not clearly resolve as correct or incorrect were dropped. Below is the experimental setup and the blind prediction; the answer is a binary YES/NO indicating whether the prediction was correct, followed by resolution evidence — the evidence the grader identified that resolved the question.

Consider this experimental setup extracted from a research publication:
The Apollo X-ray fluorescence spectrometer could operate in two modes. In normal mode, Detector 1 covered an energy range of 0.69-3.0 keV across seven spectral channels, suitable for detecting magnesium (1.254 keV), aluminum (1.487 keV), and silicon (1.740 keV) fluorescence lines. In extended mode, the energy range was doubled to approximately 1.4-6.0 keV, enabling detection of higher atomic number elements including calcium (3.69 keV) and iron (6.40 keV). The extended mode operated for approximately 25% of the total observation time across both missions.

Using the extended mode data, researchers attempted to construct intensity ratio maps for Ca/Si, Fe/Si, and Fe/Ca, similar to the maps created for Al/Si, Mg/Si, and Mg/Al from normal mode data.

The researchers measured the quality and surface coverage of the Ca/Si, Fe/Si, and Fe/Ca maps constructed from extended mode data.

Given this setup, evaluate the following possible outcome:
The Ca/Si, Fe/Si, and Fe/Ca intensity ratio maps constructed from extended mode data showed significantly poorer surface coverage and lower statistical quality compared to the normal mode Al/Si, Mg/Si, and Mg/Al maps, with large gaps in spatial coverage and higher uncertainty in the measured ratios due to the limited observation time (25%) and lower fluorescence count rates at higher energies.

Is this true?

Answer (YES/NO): YES